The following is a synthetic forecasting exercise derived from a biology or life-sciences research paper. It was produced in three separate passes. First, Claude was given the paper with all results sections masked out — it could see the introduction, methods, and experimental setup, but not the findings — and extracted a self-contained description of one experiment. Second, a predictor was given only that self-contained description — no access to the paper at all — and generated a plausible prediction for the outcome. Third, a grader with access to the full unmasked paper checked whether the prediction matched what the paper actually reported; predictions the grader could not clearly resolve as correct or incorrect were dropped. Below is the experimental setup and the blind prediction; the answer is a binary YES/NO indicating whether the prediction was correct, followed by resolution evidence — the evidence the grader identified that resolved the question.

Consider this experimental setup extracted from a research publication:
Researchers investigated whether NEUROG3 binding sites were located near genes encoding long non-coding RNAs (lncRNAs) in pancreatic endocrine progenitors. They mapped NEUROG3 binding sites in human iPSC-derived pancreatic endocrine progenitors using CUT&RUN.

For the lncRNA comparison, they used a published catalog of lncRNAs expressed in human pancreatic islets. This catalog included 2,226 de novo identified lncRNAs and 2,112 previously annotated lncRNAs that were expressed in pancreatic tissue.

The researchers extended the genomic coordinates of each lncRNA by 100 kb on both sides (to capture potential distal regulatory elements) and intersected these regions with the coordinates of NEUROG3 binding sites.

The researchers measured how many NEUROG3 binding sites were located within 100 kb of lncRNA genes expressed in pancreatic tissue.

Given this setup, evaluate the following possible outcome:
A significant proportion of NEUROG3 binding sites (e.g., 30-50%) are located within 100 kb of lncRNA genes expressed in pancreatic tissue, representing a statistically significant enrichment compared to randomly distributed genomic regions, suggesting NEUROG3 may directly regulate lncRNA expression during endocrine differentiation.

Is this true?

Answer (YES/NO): NO